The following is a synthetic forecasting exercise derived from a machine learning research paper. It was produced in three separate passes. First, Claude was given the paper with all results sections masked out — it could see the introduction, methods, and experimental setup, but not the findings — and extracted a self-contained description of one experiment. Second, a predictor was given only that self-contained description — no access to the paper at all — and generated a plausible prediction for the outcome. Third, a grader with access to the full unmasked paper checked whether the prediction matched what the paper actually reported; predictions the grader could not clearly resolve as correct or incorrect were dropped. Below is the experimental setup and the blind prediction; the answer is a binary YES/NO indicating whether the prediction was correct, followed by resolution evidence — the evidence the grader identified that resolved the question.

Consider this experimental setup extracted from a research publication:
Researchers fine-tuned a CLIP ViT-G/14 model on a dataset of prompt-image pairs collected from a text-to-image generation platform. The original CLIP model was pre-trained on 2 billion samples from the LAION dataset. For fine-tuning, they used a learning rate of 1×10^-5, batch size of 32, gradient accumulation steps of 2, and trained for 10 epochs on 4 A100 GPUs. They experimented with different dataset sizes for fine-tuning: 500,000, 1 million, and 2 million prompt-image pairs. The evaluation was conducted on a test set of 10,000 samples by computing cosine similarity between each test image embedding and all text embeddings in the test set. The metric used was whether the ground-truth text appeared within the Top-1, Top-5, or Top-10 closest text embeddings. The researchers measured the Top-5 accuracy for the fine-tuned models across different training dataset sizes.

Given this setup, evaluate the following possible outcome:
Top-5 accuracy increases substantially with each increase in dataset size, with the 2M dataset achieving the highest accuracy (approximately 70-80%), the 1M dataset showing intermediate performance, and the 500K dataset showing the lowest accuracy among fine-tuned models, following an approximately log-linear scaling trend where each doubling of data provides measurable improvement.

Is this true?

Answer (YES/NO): NO